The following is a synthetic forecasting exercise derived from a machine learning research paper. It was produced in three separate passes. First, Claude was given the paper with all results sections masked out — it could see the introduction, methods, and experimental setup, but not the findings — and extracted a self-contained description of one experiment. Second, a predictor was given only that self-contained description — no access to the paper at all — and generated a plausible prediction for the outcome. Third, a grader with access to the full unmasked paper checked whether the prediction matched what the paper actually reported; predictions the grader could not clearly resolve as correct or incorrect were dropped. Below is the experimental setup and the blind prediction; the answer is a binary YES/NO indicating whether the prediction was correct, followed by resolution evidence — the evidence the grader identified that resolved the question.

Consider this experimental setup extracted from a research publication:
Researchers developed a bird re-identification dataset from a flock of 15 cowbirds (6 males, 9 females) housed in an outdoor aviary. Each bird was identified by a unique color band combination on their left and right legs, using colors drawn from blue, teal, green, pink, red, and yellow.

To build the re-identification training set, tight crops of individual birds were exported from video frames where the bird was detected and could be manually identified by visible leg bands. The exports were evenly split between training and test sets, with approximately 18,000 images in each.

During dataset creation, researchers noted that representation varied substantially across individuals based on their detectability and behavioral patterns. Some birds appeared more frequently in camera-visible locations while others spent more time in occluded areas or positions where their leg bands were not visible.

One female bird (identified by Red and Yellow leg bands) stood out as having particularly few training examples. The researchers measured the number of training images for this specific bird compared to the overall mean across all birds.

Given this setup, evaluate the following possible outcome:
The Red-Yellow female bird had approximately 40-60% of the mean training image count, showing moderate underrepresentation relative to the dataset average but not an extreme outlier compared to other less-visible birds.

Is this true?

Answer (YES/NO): NO